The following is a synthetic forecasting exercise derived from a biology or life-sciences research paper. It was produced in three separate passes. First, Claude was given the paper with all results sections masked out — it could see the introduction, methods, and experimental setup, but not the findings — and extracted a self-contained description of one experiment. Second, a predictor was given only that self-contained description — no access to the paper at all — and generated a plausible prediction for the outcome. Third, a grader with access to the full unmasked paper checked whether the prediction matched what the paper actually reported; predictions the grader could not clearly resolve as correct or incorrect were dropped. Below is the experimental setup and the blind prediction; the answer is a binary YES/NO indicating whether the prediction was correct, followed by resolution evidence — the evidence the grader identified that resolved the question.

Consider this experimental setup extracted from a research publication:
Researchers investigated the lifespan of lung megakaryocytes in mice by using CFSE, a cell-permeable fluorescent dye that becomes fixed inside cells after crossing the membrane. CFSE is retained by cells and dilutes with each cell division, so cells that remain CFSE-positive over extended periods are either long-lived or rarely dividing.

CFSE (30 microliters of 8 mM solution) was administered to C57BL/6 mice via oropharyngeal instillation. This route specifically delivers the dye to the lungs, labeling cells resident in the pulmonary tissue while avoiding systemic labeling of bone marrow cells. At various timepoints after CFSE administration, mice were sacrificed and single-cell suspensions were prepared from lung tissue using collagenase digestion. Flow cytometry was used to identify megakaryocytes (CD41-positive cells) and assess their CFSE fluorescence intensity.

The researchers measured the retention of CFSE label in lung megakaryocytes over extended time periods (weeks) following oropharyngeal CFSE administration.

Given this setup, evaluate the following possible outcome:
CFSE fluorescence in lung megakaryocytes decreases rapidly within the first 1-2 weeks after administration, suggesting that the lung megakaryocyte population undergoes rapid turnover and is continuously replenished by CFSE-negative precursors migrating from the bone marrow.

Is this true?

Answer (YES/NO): NO